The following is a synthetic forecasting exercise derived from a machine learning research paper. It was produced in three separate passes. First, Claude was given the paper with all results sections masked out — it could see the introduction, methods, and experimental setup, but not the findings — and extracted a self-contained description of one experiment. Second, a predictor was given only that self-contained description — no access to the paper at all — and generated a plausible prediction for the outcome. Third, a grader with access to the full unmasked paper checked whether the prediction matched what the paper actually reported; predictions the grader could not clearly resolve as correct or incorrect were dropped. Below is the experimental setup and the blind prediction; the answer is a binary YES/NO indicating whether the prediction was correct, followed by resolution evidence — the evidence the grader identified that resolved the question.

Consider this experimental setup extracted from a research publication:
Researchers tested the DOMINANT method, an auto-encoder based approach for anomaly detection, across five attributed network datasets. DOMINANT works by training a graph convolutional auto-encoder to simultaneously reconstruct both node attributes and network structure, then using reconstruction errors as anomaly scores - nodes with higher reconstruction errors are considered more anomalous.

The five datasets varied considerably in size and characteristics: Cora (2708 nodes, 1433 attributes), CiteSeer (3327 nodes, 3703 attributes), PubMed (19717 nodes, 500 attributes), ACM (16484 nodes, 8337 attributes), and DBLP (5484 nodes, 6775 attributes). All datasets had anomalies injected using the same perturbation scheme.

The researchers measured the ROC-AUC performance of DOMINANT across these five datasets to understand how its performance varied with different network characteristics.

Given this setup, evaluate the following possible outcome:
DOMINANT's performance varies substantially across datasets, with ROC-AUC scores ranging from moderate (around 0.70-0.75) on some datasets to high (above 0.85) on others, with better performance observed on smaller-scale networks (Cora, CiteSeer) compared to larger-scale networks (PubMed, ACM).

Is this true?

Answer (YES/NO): NO